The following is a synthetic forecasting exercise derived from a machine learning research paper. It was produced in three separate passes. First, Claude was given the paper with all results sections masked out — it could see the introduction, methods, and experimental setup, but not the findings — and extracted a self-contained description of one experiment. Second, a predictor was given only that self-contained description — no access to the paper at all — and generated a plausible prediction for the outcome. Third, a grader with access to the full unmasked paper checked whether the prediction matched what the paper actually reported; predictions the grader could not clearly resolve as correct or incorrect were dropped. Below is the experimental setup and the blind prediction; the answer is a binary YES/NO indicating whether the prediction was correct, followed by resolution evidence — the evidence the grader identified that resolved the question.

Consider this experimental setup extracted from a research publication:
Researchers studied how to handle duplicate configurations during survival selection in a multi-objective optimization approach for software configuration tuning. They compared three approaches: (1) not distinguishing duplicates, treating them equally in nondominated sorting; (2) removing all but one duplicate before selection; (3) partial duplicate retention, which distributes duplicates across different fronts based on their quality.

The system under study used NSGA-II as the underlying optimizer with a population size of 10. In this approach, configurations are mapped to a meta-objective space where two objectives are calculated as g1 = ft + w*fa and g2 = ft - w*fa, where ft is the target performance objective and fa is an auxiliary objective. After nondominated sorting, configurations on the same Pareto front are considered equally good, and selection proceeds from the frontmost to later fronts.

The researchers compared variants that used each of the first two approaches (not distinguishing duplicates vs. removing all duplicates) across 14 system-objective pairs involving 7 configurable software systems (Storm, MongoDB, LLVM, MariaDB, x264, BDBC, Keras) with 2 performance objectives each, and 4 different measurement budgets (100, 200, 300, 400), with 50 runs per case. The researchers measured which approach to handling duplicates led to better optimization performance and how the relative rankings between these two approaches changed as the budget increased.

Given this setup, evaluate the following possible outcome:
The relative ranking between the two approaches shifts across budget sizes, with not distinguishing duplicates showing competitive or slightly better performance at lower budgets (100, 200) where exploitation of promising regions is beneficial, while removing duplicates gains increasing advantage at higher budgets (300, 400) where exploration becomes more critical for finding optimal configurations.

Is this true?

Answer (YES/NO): NO